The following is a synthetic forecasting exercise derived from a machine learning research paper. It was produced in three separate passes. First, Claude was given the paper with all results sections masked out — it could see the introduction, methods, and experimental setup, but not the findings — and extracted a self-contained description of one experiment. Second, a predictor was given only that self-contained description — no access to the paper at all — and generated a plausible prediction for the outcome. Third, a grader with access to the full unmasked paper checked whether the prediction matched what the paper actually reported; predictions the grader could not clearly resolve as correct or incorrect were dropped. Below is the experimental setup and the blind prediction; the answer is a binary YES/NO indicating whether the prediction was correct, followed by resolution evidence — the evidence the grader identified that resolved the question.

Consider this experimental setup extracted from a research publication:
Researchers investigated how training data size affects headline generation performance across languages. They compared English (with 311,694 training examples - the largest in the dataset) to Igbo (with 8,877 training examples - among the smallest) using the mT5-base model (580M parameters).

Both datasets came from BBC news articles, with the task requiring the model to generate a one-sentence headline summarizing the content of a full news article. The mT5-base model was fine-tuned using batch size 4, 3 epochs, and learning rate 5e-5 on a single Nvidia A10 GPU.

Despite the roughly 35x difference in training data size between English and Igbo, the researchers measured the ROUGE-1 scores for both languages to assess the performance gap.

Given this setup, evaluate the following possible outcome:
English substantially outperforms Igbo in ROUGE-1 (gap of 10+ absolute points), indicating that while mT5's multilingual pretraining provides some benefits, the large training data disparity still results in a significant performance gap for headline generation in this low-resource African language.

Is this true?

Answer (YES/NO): NO